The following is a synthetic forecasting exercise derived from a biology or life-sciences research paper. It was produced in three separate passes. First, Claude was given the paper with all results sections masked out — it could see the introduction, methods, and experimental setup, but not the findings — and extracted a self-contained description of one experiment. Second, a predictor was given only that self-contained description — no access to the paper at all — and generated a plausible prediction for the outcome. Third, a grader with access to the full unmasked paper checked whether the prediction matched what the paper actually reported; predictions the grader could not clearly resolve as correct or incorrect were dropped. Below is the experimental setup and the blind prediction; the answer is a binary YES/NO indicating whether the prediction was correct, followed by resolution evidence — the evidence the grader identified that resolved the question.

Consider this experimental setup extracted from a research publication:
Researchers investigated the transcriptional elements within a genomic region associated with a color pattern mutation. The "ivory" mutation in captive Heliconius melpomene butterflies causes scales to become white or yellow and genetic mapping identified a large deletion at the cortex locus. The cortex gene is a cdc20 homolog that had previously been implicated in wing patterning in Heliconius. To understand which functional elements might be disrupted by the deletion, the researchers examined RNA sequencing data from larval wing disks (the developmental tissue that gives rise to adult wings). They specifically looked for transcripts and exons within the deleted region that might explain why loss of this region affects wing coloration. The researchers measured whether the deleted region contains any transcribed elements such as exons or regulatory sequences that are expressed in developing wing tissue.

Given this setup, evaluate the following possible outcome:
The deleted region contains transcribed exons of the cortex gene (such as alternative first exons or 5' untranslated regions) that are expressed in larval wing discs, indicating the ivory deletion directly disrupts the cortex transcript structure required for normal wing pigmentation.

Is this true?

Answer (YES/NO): YES